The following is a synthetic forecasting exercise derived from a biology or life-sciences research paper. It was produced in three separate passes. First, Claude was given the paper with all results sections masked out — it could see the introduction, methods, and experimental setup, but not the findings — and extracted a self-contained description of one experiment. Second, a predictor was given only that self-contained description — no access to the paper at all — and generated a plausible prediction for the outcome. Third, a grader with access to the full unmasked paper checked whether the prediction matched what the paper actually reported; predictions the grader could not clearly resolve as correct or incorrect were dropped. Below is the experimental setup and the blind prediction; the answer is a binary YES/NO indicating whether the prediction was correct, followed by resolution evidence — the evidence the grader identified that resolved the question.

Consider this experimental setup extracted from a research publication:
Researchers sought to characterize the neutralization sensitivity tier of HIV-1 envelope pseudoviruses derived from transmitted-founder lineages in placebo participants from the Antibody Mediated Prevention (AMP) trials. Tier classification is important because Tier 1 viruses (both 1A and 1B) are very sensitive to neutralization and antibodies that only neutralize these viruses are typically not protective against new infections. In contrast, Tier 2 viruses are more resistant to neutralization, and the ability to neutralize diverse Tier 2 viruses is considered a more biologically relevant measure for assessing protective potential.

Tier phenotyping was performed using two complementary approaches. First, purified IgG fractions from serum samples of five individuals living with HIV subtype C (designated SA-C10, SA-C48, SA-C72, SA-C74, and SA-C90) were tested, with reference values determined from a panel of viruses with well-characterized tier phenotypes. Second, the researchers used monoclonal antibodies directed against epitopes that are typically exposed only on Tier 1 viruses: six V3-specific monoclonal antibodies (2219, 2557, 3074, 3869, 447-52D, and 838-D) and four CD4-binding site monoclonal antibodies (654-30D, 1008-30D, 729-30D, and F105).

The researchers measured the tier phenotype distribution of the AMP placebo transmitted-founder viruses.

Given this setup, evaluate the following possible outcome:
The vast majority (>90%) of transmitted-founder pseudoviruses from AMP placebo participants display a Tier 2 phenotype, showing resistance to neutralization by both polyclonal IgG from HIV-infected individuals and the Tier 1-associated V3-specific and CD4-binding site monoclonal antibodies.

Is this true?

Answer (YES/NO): YES